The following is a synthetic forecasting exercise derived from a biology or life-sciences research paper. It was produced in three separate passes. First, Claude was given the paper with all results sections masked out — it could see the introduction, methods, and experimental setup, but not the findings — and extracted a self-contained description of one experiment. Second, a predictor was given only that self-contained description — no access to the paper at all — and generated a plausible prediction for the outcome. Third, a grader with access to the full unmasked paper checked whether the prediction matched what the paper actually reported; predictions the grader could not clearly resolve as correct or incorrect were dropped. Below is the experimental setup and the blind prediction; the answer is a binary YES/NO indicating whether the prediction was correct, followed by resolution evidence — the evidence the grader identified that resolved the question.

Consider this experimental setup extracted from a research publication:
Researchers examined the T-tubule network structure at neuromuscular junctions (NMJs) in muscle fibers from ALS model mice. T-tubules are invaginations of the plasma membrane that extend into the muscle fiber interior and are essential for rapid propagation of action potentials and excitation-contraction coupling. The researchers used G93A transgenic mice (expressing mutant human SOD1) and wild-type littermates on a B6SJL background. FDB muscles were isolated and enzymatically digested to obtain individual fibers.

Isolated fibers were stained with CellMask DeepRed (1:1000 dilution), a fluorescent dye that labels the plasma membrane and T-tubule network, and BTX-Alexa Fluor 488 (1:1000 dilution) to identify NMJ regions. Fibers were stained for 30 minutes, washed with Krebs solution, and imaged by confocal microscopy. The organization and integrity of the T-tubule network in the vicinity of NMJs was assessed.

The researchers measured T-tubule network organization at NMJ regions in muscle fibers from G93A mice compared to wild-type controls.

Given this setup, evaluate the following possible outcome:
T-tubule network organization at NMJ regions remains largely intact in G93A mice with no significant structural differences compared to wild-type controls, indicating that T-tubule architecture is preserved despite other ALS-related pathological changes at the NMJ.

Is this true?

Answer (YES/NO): NO